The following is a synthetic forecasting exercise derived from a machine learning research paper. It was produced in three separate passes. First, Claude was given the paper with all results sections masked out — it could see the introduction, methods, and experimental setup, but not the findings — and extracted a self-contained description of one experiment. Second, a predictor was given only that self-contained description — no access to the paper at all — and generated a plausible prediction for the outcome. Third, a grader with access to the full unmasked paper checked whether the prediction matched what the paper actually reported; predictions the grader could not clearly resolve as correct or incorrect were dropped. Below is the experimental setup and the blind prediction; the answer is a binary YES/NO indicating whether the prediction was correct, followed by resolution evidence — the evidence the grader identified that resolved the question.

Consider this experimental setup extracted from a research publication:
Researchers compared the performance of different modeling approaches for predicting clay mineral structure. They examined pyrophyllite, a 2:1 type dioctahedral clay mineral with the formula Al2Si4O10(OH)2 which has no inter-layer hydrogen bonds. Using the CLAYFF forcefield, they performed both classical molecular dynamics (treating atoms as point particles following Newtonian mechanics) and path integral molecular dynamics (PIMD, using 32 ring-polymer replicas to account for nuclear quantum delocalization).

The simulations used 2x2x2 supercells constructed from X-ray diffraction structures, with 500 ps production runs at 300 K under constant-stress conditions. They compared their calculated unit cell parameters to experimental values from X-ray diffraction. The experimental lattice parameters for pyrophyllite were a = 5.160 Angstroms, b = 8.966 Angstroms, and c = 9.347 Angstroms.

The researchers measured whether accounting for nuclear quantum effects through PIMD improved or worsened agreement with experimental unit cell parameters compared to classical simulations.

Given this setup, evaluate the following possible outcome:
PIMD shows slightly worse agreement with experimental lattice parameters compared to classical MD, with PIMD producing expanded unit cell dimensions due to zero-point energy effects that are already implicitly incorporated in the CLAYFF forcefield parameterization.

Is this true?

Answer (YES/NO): YES